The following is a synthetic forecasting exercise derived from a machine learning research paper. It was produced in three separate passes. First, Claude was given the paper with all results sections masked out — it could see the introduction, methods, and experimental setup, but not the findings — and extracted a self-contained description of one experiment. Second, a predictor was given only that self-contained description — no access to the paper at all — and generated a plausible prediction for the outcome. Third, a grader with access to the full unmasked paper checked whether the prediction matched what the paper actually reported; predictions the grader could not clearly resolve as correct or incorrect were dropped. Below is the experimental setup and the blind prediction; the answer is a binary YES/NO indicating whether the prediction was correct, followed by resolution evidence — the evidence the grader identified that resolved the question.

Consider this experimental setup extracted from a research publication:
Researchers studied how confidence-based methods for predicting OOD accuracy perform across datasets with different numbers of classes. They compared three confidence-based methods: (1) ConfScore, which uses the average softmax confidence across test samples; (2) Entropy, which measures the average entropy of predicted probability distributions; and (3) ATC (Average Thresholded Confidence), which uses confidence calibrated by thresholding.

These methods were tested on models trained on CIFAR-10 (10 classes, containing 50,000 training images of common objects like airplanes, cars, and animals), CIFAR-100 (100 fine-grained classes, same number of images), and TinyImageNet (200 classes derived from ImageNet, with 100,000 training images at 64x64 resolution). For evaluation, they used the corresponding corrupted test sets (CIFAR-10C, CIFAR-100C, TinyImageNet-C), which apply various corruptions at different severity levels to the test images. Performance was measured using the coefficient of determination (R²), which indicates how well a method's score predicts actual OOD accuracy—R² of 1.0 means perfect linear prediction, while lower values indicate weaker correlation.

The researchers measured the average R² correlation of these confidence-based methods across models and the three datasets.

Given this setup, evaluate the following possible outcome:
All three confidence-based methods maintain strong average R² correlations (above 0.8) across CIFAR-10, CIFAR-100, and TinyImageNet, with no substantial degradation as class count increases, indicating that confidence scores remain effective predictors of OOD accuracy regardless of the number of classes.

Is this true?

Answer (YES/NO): NO